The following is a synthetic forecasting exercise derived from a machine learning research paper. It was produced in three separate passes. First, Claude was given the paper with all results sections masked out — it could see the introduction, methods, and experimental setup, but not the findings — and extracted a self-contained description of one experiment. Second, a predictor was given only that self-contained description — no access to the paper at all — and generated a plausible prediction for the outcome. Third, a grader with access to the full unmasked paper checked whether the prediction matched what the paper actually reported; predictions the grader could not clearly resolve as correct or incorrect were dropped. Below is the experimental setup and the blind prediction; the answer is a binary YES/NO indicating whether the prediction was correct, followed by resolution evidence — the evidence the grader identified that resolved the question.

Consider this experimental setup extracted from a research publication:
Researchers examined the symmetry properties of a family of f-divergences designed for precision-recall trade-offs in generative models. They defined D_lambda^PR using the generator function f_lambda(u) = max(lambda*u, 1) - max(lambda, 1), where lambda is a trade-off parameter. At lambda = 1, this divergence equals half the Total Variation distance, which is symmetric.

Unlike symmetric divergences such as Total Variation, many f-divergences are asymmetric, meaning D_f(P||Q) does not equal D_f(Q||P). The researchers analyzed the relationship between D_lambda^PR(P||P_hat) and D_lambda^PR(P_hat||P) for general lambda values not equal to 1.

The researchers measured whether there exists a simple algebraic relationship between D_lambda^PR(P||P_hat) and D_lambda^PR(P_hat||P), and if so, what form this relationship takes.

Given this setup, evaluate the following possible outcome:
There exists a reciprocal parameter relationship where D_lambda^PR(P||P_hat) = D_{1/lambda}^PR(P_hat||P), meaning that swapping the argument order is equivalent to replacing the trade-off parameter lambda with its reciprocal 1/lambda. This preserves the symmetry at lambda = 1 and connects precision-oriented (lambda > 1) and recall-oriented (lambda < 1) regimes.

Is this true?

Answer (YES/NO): NO